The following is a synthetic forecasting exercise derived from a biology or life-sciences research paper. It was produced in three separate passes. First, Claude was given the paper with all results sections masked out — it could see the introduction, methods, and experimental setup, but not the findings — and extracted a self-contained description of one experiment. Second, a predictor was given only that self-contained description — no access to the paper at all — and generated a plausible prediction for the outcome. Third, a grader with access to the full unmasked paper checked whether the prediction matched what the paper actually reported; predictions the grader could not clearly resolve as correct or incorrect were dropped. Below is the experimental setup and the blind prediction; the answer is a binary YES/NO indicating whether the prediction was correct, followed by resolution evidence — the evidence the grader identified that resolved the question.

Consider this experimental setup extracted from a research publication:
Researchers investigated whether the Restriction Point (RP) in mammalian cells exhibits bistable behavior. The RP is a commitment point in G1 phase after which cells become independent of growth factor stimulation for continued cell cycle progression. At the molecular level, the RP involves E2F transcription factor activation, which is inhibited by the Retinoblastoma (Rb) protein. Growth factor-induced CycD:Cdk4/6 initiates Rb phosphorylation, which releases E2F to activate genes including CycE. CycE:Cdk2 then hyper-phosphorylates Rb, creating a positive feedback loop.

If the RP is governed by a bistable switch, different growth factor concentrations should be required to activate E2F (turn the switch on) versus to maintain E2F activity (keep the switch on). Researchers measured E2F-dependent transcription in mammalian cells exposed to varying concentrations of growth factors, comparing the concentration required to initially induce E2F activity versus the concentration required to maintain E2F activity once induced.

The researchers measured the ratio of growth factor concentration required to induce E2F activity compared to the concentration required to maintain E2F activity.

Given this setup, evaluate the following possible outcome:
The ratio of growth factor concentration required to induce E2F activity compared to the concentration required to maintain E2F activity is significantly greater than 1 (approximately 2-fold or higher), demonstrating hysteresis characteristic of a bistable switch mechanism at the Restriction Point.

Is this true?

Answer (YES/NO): YES